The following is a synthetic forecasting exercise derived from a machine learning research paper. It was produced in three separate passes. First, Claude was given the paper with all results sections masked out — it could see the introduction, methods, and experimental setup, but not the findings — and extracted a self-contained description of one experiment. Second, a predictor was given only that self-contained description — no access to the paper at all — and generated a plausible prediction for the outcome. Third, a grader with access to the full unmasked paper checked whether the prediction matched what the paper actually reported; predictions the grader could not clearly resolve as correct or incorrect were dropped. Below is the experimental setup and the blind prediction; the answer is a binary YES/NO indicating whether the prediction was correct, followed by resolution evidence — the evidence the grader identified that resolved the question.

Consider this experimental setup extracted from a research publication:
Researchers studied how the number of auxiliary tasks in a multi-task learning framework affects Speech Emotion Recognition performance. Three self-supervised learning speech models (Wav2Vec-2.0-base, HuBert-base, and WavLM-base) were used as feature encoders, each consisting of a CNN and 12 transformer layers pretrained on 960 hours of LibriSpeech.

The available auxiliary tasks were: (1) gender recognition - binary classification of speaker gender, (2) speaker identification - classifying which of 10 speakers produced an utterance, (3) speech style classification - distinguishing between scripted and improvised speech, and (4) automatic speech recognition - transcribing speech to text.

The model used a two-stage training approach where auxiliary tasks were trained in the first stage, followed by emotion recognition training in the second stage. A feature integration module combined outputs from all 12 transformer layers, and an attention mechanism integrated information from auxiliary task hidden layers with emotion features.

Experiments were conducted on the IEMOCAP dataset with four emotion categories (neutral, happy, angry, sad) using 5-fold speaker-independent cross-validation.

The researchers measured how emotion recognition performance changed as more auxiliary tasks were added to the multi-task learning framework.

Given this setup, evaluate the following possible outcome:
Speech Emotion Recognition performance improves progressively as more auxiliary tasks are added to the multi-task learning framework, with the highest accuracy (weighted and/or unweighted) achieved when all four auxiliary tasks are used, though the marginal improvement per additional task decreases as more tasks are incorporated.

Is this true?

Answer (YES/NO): NO